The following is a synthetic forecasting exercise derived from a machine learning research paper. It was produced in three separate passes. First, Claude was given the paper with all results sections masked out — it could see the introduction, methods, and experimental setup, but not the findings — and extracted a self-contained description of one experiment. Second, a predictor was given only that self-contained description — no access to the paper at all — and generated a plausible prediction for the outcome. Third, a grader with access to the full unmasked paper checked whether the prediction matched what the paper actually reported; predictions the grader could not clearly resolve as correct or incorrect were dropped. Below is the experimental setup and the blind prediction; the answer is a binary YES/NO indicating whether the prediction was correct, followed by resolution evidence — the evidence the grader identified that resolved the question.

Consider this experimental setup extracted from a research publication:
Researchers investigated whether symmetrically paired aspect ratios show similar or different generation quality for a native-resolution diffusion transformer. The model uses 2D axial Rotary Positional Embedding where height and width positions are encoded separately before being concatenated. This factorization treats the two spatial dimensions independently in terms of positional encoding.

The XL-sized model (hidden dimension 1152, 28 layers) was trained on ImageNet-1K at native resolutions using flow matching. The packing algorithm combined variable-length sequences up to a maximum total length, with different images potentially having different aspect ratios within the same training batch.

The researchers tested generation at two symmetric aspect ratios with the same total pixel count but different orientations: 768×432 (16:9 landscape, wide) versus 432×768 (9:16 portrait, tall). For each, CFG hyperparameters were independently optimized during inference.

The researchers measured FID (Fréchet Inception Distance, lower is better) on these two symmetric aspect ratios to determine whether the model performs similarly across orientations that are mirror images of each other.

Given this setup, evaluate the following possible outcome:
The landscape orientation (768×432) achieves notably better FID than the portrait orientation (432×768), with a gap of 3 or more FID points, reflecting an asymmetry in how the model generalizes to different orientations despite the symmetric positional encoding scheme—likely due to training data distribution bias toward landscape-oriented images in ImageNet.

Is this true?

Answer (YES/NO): NO